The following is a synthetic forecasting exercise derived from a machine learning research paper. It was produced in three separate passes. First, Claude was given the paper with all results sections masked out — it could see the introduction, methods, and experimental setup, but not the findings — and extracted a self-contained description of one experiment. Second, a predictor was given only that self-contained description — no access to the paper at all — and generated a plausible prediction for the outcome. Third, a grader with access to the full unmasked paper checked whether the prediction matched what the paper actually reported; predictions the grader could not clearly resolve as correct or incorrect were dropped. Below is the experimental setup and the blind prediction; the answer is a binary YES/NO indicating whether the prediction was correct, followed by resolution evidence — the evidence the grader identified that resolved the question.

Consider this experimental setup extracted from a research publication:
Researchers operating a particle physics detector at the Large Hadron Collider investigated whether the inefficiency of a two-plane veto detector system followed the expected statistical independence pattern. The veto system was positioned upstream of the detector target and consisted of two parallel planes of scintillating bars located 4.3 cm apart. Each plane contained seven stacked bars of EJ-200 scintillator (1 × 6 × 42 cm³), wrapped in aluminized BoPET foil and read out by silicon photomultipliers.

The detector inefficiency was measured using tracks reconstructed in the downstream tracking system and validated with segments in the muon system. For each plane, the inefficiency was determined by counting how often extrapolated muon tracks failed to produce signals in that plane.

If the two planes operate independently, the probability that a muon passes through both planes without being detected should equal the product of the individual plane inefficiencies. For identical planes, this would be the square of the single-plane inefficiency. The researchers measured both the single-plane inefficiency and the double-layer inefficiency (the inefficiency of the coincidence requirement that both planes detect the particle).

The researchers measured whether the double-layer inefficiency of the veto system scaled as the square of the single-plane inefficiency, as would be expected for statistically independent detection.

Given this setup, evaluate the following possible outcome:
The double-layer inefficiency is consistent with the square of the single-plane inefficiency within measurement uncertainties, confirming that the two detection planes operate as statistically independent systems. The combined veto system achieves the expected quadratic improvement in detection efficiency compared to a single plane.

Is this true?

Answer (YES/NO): NO